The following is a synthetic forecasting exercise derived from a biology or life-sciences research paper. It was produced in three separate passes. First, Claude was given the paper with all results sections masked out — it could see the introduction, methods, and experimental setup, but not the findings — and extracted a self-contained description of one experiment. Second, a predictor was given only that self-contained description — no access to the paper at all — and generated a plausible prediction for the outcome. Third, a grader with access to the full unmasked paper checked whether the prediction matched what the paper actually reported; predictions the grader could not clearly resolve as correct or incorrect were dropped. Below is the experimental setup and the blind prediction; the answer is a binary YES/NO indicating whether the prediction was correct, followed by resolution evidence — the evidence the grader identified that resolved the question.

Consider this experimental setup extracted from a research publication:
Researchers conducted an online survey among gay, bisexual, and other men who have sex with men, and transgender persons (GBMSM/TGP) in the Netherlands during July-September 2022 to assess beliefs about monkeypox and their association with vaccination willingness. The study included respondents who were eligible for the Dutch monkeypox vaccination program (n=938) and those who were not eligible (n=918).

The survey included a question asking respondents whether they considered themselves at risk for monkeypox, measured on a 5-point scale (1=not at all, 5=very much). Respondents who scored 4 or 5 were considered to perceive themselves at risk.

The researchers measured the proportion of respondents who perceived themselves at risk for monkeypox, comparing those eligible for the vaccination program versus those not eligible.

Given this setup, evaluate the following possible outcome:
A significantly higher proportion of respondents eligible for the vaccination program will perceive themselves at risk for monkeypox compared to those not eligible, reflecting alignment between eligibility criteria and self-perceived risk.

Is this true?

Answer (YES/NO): YES